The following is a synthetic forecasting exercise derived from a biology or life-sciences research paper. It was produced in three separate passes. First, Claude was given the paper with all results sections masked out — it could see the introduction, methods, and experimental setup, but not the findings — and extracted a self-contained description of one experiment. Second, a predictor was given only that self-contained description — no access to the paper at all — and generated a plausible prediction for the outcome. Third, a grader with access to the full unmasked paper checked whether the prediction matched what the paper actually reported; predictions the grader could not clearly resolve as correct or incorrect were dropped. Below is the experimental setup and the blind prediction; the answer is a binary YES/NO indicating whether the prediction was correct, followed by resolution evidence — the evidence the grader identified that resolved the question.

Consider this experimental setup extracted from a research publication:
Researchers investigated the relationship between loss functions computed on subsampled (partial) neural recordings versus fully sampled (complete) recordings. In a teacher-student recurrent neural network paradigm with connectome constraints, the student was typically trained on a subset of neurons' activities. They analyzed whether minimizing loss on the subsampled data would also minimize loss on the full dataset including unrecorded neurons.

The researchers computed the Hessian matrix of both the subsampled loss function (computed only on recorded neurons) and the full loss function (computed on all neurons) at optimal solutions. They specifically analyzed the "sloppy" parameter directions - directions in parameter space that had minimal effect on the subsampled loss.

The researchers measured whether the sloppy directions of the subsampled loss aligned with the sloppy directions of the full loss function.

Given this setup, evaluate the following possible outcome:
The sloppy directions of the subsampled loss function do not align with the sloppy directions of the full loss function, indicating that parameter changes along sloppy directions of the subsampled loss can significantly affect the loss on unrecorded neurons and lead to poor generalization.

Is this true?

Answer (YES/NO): YES